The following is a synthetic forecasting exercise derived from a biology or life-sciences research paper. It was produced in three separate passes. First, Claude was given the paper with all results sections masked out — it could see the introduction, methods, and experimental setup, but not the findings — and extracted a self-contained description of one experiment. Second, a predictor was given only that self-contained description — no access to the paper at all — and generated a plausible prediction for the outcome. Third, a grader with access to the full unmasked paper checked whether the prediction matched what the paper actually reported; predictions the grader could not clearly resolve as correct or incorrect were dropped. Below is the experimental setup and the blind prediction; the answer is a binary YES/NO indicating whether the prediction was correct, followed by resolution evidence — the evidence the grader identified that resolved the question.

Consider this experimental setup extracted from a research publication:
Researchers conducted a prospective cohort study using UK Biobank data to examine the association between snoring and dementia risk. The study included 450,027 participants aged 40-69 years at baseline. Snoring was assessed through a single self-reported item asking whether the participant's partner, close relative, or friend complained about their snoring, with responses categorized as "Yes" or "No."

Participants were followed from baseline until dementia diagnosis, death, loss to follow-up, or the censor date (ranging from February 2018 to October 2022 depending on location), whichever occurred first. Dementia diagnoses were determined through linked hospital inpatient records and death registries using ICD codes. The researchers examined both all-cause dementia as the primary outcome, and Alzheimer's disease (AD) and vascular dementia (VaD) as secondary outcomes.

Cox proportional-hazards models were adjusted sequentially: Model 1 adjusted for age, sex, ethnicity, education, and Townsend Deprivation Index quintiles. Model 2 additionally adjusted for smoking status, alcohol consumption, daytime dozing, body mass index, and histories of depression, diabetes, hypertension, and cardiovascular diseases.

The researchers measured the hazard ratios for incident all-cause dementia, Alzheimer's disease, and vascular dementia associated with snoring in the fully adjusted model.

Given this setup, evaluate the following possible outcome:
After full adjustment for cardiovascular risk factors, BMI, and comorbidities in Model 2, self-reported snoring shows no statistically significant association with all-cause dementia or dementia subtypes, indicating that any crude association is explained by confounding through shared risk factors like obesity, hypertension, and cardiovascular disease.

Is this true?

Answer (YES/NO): NO